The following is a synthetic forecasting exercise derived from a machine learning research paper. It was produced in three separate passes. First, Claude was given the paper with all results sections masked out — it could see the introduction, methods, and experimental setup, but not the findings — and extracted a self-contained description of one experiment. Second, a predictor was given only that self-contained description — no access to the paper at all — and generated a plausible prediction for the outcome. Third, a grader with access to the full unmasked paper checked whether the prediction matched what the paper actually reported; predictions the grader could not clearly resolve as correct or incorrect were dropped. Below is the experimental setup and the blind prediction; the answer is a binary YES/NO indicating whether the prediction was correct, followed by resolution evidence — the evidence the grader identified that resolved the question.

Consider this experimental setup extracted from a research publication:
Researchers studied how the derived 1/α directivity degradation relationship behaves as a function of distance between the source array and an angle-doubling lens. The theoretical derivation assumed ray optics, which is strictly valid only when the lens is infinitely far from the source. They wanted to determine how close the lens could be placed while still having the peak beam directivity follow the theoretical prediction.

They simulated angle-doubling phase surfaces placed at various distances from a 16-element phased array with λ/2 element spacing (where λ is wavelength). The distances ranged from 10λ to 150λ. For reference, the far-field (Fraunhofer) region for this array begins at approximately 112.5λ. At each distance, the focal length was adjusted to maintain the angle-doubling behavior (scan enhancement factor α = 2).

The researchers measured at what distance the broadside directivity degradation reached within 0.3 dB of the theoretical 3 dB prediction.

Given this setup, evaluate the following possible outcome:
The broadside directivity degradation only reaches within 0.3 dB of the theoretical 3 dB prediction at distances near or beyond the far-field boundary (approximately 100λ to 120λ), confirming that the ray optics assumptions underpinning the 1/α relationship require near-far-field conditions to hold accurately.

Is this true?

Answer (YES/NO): NO